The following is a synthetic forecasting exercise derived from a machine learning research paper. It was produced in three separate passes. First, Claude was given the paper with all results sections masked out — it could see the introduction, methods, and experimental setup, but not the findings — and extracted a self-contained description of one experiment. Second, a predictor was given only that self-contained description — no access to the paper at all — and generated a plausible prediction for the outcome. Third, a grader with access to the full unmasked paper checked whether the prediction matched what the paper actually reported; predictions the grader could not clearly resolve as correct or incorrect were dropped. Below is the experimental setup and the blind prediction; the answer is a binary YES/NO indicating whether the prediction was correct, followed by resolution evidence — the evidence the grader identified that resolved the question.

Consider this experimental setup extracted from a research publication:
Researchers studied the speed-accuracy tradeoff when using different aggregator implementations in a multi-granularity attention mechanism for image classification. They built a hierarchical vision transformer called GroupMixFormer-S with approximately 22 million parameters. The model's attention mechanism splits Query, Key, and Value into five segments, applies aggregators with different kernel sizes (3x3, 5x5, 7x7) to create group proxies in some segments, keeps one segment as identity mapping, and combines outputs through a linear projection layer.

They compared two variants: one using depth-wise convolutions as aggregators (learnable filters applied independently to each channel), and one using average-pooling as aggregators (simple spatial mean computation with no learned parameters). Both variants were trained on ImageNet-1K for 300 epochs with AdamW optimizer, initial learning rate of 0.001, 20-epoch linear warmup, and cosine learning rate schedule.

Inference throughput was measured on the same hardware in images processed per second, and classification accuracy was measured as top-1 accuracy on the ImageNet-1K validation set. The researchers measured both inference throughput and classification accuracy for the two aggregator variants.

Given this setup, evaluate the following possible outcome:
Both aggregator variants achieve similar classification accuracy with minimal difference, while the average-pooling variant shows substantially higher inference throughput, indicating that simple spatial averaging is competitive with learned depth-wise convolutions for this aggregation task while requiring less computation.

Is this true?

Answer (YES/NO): NO